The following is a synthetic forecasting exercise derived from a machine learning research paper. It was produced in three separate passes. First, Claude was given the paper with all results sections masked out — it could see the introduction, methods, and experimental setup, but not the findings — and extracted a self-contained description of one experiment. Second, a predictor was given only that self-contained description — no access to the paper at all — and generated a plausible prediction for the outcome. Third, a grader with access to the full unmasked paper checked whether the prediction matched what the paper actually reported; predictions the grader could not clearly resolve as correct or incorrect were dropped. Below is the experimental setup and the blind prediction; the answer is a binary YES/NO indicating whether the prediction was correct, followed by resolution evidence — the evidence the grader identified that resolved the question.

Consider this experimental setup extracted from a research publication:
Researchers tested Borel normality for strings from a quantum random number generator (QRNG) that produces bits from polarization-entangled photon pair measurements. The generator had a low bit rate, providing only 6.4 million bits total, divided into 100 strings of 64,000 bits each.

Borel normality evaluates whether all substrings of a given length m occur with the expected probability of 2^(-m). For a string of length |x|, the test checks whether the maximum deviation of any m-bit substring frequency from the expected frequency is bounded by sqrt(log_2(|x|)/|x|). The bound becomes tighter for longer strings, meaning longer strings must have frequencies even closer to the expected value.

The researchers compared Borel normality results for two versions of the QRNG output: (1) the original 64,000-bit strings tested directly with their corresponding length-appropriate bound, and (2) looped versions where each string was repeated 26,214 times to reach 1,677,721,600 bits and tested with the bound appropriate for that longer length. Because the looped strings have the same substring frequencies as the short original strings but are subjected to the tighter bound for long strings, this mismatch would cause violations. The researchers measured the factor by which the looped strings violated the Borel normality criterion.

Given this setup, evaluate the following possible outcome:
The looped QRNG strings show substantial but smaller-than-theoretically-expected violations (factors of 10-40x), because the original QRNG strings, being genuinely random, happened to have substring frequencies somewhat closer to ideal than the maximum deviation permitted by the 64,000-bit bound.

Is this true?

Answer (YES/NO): YES